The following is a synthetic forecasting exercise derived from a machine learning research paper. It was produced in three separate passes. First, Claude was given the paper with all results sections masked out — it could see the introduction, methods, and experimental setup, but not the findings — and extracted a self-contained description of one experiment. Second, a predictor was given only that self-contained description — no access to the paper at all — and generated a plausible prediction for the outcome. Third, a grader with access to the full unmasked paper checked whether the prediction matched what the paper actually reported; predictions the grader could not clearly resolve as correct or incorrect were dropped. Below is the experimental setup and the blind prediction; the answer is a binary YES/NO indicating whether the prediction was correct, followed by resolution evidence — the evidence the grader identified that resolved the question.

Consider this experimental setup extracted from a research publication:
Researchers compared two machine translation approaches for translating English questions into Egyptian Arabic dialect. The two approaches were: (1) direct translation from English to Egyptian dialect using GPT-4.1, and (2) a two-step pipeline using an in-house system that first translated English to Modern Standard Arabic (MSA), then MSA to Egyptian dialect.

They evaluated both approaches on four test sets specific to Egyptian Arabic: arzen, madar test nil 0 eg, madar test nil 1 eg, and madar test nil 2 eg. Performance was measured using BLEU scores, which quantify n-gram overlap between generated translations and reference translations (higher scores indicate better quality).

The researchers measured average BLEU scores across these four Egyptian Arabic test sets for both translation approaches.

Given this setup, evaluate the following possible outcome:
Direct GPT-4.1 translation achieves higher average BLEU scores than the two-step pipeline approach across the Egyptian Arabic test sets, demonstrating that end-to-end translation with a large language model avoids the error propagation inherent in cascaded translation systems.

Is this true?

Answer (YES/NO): NO